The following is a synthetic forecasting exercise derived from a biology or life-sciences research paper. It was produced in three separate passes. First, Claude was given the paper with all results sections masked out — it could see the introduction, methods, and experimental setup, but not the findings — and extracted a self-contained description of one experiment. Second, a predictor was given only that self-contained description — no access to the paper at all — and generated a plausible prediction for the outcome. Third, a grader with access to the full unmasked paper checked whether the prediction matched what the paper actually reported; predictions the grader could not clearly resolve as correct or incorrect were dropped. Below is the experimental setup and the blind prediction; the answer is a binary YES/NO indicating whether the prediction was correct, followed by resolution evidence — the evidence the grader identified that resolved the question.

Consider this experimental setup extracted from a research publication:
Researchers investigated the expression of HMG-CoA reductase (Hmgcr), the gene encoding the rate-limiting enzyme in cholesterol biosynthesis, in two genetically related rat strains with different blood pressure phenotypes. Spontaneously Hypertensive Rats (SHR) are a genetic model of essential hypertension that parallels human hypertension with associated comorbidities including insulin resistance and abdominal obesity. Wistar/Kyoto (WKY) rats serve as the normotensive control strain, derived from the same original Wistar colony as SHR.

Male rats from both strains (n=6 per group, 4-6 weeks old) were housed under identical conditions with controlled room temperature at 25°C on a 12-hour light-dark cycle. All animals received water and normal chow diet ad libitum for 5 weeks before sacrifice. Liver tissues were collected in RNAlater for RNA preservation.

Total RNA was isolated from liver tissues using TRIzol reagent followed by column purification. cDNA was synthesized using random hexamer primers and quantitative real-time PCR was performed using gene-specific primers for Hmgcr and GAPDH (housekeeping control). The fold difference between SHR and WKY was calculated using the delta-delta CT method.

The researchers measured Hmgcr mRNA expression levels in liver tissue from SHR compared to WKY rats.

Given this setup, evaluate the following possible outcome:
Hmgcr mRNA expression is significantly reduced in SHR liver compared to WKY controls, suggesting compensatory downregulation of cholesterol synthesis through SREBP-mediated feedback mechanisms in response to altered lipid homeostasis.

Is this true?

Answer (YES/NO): YES